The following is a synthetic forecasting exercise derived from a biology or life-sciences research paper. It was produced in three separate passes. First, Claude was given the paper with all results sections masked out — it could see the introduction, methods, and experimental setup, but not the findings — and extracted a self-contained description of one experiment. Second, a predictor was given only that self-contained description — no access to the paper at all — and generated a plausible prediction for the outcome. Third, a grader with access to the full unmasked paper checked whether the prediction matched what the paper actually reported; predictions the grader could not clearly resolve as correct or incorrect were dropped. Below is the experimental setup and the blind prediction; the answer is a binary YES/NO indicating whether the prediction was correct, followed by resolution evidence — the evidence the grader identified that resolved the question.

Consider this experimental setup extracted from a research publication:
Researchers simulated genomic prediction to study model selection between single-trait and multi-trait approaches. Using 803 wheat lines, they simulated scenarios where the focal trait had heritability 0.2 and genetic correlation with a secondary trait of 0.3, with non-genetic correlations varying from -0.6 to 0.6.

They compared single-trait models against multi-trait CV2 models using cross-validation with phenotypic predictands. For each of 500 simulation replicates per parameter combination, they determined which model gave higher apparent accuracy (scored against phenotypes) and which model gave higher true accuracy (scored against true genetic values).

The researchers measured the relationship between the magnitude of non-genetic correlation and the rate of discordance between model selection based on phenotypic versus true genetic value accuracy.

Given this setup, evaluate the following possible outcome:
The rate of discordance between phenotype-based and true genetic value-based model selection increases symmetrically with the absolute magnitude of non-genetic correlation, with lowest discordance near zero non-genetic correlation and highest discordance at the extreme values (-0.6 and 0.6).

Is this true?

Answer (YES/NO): NO